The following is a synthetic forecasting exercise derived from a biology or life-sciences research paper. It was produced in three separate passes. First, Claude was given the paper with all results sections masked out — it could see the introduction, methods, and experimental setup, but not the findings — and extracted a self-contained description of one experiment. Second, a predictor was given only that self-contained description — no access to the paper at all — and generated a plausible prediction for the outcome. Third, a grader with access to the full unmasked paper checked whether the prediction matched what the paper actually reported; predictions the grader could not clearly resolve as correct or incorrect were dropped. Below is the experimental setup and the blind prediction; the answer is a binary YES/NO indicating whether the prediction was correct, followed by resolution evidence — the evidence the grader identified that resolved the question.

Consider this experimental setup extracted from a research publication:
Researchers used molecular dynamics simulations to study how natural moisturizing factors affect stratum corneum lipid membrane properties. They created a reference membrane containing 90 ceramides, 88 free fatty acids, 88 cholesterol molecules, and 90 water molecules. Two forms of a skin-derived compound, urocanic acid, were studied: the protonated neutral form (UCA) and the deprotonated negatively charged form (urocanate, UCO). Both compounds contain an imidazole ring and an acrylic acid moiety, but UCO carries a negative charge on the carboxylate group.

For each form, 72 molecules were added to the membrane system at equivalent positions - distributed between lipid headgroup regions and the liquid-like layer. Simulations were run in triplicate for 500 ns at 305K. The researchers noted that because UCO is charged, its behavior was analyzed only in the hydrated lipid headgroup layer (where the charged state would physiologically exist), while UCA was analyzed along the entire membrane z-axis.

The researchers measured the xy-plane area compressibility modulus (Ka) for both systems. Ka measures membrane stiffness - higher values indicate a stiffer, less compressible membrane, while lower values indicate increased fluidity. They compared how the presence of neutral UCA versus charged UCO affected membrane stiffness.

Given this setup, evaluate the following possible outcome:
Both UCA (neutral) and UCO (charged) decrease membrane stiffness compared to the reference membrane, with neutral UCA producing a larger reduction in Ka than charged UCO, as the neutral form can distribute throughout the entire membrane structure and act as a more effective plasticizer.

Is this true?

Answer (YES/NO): NO